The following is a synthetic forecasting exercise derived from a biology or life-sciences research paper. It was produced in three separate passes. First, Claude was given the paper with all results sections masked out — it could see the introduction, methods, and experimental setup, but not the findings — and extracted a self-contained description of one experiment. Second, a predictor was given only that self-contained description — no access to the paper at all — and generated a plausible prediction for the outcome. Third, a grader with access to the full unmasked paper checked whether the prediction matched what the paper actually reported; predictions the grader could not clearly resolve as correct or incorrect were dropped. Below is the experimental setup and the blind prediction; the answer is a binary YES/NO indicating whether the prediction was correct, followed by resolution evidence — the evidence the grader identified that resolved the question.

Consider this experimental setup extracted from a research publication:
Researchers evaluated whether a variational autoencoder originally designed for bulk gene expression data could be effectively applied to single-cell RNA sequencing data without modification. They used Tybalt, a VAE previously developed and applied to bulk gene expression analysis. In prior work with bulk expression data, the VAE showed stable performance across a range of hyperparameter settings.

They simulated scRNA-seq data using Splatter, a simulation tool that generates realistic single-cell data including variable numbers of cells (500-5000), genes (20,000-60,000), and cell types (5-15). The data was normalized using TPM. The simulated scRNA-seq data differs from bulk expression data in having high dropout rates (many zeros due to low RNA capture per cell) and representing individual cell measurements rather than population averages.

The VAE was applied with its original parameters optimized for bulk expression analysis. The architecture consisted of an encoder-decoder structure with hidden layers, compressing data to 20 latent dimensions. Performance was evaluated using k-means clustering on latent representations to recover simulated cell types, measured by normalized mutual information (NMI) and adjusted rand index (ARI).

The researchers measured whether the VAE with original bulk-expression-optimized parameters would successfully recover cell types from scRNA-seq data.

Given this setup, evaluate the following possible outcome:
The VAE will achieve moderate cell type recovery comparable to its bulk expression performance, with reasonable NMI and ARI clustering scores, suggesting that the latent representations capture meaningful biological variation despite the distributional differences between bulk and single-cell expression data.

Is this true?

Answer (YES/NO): NO